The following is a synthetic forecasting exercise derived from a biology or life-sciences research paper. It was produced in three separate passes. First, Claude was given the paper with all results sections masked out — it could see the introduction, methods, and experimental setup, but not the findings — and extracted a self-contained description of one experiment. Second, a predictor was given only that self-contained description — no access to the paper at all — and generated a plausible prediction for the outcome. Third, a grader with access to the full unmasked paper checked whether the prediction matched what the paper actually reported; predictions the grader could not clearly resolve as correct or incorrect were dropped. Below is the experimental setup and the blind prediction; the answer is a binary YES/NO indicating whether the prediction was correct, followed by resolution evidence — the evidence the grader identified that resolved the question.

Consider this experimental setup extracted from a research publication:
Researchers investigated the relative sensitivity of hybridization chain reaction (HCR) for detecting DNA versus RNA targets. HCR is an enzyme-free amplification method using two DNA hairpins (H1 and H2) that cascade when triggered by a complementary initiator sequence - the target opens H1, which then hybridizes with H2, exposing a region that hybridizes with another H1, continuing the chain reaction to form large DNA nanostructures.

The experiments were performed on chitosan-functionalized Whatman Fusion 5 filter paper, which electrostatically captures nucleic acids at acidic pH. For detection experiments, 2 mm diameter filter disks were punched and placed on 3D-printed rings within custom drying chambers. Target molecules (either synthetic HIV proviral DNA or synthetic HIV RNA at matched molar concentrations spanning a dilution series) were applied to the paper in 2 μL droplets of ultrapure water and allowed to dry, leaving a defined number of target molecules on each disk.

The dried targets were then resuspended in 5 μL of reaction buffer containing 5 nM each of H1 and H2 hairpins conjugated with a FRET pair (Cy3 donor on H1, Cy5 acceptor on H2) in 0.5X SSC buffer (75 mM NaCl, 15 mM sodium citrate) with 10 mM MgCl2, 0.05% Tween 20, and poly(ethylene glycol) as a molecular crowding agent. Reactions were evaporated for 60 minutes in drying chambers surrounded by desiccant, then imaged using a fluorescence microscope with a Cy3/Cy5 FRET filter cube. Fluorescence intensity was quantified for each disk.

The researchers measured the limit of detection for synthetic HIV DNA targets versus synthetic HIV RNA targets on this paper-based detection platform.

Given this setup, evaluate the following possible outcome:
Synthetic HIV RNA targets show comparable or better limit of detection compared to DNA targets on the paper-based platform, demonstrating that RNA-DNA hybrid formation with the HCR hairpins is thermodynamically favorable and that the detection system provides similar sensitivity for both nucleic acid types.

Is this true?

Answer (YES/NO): NO